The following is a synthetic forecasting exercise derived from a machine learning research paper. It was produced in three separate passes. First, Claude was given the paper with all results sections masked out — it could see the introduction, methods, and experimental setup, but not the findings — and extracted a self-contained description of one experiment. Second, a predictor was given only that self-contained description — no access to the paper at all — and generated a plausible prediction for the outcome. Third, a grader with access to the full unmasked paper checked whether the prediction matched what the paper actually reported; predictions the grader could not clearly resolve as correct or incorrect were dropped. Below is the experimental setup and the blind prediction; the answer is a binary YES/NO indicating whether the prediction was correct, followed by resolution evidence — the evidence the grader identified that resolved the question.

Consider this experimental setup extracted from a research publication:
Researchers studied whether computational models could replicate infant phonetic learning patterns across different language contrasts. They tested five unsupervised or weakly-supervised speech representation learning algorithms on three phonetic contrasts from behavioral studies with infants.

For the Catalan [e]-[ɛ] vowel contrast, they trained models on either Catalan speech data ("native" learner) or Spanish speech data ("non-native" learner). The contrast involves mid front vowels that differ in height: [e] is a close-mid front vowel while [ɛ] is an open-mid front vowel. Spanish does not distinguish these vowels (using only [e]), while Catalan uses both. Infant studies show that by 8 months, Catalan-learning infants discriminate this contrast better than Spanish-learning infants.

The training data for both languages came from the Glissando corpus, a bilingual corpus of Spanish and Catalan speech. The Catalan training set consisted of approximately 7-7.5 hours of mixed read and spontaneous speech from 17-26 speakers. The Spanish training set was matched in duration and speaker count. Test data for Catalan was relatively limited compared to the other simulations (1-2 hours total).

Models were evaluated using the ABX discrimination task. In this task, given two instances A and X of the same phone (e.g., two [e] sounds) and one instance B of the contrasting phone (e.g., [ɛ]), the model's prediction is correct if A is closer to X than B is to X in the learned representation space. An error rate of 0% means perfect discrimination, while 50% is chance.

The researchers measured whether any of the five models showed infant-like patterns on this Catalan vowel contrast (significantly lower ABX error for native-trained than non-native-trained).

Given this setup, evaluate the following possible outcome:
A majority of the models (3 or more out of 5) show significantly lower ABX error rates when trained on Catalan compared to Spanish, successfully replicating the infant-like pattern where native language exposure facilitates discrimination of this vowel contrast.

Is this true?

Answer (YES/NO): NO